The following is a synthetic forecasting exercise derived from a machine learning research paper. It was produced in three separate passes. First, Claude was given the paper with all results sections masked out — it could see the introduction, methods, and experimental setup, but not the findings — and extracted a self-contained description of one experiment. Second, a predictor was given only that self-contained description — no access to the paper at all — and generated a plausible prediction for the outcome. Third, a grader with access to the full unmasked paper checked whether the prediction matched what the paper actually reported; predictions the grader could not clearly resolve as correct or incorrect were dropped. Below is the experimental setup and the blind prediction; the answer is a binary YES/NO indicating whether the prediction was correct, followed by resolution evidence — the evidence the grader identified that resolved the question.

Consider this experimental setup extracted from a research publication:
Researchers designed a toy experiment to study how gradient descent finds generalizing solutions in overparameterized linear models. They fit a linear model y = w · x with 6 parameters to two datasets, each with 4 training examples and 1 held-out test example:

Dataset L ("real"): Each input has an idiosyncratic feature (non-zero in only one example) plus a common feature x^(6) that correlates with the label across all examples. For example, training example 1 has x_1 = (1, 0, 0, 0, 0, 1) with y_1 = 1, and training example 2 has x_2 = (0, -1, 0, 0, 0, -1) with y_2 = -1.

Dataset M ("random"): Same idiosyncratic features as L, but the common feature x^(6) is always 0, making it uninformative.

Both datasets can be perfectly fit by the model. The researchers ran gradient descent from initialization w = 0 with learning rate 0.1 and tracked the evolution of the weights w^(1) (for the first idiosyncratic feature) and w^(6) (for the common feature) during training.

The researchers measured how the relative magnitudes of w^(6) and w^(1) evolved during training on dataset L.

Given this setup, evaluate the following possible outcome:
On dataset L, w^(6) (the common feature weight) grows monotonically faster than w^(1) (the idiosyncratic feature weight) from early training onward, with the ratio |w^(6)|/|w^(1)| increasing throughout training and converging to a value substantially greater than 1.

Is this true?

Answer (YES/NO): NO